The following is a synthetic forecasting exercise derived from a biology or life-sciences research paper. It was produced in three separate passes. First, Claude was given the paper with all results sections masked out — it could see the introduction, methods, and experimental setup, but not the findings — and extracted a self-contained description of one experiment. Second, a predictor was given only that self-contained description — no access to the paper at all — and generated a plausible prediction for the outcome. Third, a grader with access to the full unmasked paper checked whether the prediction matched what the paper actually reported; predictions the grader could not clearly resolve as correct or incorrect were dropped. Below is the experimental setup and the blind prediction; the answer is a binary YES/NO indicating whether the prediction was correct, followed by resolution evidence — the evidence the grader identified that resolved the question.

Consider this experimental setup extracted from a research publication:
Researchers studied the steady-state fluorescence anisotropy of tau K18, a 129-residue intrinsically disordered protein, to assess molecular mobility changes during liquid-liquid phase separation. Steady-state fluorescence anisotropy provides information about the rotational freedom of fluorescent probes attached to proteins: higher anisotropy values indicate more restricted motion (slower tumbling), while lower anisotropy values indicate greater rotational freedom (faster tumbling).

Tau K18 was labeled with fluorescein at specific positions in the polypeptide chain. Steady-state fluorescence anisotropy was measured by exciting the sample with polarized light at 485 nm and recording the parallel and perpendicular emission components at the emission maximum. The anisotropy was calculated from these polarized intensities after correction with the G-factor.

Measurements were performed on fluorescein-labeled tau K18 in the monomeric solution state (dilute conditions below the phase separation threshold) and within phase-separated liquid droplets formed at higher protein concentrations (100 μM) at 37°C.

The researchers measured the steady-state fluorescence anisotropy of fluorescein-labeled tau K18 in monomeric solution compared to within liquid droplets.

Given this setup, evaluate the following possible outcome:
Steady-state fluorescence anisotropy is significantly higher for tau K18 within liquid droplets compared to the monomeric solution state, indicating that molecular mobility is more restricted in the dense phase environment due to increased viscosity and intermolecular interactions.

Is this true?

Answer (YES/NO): NO